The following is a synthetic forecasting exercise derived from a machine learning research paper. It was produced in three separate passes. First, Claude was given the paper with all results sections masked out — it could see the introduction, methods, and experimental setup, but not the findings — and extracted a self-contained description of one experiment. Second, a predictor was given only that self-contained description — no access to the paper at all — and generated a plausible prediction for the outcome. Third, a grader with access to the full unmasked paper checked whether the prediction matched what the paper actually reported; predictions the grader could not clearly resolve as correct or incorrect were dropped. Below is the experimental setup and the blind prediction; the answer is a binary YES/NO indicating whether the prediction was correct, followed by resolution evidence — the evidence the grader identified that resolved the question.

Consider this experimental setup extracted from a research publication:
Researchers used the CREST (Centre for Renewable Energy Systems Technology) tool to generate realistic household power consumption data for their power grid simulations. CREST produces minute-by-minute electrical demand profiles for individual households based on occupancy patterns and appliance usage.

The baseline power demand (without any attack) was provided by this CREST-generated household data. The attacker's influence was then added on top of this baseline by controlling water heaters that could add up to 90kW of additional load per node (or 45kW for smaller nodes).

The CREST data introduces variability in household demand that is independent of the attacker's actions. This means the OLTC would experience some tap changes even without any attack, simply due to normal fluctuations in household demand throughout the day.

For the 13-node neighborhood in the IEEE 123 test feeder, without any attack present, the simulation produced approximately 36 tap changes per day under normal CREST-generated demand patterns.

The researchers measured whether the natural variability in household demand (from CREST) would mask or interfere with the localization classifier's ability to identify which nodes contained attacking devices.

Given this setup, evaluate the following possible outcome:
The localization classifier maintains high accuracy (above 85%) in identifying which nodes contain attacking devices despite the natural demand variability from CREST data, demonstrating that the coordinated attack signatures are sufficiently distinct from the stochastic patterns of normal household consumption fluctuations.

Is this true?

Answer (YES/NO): YES